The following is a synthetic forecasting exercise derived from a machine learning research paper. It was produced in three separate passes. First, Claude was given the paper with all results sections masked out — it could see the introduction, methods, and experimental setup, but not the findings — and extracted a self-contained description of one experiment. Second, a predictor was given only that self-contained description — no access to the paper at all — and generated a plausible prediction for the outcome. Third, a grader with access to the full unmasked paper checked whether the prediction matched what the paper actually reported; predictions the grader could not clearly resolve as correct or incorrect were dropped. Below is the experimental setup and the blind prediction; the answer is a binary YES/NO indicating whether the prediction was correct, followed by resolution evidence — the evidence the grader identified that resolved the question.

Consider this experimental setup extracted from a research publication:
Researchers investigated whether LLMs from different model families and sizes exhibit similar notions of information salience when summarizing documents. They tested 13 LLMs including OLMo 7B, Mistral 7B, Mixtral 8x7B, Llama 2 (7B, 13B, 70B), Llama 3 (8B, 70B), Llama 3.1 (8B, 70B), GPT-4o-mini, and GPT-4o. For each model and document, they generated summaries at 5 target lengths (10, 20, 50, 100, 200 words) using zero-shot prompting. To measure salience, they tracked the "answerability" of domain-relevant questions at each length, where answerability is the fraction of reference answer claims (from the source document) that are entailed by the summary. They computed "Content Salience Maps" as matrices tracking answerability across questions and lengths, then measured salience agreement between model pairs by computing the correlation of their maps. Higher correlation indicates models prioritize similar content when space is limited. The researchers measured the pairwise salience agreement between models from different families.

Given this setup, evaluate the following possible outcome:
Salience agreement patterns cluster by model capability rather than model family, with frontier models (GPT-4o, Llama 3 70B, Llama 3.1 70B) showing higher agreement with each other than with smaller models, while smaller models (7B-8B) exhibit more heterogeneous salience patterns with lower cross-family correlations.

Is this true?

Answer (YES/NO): NO